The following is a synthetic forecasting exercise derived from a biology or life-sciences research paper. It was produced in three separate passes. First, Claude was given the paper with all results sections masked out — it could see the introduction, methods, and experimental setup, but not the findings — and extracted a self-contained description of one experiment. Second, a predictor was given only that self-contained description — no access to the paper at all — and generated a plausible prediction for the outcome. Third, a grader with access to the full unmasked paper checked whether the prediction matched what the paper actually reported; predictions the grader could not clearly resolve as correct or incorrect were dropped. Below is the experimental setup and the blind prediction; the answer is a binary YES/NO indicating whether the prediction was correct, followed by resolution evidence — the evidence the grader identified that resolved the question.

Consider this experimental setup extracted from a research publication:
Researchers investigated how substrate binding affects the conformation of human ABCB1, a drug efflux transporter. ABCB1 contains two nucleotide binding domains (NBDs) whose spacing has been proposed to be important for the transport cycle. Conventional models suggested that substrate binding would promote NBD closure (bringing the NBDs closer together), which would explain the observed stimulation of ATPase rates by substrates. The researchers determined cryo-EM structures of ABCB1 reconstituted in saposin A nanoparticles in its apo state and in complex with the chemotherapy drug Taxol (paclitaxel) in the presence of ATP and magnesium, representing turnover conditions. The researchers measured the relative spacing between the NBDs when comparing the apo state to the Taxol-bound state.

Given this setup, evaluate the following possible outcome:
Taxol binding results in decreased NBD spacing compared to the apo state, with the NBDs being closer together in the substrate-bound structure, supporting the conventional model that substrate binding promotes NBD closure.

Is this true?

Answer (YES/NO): NO